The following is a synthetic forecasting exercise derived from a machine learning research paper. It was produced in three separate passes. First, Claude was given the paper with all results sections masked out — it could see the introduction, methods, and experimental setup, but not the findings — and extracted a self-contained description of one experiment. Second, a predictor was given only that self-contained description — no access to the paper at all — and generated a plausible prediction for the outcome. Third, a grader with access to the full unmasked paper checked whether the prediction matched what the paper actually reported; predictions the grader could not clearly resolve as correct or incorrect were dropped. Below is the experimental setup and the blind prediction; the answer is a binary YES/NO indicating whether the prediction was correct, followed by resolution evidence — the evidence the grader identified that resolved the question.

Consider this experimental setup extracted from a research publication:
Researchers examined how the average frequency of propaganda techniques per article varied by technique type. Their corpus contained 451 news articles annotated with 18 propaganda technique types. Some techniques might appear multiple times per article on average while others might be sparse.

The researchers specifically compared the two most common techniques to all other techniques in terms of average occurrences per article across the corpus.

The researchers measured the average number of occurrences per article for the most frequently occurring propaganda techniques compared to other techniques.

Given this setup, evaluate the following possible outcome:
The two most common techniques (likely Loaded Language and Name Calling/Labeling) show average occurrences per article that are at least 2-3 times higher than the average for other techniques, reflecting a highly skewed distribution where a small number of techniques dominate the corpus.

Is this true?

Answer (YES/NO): YES